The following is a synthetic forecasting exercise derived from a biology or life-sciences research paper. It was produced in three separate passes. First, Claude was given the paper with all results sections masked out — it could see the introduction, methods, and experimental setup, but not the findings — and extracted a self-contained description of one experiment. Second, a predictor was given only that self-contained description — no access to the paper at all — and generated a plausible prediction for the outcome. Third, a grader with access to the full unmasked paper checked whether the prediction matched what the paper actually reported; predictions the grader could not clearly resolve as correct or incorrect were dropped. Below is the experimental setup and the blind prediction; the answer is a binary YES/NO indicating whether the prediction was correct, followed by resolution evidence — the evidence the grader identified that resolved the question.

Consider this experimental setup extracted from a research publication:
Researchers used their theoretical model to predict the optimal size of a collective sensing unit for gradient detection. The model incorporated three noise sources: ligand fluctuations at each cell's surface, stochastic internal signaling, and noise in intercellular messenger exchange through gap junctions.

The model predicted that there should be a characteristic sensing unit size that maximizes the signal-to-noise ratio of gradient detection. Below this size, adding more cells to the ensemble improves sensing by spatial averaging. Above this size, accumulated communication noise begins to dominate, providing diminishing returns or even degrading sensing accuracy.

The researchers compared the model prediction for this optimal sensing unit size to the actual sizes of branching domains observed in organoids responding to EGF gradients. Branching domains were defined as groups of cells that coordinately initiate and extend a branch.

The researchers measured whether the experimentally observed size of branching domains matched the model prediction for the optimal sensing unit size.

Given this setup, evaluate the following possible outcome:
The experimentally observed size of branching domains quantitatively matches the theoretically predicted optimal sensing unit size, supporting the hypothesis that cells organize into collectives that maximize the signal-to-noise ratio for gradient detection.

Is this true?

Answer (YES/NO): YES